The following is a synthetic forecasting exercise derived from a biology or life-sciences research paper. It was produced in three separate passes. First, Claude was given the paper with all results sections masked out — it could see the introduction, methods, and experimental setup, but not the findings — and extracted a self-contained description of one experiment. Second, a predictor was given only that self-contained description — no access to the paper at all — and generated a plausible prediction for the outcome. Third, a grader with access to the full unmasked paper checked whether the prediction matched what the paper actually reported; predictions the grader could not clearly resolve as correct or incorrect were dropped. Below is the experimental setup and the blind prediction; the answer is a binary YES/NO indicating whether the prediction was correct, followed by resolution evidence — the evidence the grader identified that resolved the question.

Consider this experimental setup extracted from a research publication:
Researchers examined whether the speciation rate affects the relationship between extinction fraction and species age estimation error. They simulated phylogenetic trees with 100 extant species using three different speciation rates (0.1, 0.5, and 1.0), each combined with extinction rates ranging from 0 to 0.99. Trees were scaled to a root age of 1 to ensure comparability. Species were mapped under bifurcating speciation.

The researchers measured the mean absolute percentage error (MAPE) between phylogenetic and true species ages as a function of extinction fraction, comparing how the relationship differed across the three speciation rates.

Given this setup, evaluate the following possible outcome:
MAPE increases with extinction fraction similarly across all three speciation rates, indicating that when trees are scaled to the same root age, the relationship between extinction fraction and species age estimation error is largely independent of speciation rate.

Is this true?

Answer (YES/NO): YES